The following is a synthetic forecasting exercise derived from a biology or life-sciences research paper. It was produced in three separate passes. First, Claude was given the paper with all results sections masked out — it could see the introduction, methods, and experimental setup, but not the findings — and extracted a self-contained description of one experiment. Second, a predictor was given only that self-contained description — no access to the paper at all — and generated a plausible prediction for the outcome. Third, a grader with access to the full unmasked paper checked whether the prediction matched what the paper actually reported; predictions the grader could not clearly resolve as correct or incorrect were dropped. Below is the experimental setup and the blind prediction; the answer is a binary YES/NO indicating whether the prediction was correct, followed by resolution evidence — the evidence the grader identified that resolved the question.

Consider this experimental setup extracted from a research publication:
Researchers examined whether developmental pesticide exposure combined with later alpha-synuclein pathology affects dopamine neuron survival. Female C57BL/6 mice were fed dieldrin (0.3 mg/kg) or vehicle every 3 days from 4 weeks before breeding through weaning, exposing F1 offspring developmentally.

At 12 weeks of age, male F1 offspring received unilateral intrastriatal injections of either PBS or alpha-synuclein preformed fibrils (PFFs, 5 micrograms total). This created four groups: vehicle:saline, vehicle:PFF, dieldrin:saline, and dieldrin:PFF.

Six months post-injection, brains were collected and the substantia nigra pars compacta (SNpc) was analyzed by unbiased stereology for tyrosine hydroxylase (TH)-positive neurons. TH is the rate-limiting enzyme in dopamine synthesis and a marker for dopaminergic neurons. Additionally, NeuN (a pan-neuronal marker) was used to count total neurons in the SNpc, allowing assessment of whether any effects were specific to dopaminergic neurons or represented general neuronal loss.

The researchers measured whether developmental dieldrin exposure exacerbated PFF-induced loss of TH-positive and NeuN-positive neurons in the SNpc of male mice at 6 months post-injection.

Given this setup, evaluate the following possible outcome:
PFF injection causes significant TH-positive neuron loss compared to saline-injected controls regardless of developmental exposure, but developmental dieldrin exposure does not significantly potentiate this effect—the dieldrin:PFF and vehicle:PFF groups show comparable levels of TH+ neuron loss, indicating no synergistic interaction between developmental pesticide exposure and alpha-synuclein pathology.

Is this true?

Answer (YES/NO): YES